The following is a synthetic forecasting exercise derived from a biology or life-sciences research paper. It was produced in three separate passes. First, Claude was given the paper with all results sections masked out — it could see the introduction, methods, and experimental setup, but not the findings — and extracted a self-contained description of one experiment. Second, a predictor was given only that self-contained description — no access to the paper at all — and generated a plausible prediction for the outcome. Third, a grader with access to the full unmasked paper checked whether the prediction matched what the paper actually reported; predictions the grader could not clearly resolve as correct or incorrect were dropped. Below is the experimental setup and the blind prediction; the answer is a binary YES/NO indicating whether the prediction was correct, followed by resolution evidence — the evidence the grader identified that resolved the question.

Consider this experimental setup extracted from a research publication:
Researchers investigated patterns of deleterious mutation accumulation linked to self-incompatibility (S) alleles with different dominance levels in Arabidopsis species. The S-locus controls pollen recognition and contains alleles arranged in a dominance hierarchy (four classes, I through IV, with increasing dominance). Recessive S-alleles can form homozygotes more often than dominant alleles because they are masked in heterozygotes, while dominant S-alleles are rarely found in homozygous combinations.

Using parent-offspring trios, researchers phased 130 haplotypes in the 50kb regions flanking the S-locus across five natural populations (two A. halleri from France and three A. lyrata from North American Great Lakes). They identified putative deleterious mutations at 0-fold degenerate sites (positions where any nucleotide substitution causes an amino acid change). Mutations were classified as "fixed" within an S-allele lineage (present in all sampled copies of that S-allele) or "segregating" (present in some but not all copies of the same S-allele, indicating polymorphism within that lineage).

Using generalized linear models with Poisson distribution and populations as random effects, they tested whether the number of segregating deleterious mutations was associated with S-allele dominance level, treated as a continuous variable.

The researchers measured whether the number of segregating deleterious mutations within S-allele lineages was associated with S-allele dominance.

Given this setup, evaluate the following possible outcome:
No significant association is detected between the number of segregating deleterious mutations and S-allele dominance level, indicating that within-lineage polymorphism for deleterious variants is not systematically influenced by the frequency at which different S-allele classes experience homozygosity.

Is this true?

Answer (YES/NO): NO